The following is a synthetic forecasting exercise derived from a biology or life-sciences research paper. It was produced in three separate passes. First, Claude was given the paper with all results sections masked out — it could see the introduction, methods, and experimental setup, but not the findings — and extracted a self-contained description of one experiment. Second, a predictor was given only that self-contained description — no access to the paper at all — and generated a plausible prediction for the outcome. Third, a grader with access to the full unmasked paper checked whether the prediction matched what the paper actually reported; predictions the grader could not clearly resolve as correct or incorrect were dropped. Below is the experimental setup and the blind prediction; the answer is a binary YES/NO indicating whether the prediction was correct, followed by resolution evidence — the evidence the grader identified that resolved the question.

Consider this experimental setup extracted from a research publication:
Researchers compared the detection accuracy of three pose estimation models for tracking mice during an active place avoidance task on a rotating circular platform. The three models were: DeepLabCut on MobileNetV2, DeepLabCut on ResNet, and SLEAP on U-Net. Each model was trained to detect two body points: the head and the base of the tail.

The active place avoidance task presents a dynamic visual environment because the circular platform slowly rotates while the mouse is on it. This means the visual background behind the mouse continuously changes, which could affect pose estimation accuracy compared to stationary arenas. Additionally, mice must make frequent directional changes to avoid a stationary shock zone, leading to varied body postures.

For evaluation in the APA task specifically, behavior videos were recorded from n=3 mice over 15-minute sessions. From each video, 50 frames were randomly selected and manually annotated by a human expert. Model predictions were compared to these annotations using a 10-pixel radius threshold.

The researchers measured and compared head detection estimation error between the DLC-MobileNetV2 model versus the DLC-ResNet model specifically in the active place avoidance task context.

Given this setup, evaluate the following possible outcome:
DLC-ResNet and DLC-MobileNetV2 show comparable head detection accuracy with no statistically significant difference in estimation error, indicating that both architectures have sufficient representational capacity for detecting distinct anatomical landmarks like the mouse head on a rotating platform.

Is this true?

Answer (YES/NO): NO